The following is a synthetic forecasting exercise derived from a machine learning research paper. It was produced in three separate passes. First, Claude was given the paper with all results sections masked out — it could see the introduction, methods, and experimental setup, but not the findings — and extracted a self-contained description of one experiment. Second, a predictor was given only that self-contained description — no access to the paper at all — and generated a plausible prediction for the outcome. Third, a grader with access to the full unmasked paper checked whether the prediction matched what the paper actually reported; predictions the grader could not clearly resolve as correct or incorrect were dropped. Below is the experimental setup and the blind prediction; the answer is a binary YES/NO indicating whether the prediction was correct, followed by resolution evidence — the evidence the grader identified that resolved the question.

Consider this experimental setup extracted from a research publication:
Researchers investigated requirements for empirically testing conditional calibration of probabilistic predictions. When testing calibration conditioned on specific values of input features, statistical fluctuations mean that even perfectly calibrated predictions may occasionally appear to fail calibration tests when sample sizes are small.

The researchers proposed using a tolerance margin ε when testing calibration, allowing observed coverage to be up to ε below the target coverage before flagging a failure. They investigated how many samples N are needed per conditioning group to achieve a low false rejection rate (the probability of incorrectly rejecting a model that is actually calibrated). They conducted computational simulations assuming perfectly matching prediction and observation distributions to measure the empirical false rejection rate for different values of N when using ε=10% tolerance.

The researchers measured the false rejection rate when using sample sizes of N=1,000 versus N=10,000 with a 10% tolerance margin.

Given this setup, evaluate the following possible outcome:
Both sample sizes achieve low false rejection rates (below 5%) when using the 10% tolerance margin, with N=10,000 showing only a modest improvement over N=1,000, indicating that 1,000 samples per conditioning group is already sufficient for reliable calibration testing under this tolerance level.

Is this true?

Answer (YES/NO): NO